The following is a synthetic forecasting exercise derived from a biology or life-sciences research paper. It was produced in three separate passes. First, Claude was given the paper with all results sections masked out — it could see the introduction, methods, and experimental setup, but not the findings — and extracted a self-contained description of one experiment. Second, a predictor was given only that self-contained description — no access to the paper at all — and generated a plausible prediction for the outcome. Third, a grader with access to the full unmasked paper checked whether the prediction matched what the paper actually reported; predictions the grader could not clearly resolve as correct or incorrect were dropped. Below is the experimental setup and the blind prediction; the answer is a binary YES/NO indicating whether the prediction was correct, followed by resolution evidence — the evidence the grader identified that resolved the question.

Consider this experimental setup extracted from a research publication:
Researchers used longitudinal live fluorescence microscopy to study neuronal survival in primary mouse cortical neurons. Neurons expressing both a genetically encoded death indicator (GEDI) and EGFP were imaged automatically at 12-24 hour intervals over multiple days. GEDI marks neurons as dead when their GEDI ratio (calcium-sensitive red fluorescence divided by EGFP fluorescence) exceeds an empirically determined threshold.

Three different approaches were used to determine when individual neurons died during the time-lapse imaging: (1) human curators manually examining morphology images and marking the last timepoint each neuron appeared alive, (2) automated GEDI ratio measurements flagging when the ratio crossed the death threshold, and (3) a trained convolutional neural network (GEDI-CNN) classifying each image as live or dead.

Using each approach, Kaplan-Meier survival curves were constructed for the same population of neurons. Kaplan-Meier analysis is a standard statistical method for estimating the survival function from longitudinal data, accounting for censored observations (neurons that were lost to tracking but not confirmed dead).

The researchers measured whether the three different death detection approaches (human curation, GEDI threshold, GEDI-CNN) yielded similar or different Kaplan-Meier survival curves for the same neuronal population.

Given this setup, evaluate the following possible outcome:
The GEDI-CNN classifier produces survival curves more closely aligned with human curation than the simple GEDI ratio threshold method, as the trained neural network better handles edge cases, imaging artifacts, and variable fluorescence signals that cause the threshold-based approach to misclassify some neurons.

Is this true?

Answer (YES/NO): NO